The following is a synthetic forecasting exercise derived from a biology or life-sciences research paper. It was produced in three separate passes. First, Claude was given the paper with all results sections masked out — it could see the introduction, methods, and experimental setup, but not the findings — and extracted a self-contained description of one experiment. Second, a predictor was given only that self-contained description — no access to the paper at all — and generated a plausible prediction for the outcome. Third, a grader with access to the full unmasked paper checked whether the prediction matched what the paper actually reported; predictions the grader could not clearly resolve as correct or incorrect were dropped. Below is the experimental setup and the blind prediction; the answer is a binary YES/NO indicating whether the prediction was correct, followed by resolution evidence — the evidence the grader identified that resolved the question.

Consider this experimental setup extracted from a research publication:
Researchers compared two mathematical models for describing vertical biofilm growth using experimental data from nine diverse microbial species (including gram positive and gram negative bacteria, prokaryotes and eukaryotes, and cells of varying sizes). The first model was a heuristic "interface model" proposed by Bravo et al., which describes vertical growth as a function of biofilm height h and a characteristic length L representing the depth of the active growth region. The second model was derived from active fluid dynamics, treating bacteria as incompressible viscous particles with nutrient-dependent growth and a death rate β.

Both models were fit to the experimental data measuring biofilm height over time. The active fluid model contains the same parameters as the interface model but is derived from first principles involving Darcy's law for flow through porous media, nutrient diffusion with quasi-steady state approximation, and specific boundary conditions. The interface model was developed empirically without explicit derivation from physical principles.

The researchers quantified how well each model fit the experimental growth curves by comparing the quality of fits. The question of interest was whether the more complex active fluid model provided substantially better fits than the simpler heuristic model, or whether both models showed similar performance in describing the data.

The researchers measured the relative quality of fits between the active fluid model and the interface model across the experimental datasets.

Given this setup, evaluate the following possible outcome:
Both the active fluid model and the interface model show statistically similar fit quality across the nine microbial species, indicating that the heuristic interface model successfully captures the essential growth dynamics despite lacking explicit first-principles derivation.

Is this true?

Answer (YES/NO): YES